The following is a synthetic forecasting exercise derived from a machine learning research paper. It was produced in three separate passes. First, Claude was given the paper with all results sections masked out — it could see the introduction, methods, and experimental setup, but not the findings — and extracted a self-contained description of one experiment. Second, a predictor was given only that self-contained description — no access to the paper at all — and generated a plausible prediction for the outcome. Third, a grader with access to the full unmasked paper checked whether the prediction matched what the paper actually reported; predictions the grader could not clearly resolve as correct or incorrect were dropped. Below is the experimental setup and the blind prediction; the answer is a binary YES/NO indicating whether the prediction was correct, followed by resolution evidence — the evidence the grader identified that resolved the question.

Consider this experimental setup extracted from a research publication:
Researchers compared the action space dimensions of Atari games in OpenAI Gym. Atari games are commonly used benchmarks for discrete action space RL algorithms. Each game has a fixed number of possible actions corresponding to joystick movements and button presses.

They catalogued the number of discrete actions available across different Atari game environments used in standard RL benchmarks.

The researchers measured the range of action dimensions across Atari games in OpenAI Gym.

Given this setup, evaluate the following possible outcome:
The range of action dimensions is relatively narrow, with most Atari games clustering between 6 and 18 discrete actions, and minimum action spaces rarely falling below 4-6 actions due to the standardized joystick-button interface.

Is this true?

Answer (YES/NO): NO